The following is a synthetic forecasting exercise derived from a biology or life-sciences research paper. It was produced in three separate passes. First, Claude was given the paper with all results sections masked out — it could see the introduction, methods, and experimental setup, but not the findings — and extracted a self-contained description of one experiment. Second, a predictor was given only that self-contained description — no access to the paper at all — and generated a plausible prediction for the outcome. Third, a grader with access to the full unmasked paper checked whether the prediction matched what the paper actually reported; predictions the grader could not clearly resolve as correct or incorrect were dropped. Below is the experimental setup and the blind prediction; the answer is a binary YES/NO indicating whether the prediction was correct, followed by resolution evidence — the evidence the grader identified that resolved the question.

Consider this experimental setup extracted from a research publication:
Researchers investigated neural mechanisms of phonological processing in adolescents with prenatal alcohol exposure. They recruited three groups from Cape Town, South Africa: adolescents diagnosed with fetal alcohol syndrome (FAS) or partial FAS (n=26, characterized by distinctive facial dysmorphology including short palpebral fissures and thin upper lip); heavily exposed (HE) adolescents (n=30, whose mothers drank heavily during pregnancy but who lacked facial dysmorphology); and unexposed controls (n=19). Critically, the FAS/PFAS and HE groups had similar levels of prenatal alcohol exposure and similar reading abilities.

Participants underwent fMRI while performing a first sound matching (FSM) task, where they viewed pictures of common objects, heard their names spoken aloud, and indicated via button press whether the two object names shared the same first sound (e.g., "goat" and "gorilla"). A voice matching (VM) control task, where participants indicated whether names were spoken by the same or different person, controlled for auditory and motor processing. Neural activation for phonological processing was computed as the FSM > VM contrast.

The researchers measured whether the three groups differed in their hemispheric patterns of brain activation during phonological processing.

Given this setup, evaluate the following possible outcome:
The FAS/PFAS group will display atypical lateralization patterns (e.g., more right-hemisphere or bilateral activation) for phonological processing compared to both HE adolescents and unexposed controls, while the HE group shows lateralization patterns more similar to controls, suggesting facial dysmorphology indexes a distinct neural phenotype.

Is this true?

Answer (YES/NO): YES